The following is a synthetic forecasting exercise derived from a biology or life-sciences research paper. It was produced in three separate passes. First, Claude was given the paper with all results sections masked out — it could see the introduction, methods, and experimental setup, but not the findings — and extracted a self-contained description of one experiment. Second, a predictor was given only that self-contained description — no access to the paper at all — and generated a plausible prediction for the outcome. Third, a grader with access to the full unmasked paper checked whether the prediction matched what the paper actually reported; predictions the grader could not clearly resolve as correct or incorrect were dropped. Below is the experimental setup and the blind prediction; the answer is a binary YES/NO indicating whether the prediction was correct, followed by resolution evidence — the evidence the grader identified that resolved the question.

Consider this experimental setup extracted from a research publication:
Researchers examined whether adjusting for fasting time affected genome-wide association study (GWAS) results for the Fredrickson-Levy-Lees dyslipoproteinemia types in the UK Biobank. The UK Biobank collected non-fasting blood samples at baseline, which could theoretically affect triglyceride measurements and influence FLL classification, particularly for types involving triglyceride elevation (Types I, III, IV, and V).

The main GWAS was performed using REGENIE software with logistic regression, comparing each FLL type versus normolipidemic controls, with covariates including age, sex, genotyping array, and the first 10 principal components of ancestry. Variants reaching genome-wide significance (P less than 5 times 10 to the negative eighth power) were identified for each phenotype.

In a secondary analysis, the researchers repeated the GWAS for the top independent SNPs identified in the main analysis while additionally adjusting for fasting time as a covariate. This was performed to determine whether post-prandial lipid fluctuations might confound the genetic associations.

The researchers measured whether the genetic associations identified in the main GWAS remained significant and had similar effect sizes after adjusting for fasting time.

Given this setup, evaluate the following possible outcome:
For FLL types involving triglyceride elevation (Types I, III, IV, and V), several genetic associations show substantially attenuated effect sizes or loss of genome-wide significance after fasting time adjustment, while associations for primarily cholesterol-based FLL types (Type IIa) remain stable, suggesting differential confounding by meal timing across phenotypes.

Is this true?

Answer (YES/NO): NO